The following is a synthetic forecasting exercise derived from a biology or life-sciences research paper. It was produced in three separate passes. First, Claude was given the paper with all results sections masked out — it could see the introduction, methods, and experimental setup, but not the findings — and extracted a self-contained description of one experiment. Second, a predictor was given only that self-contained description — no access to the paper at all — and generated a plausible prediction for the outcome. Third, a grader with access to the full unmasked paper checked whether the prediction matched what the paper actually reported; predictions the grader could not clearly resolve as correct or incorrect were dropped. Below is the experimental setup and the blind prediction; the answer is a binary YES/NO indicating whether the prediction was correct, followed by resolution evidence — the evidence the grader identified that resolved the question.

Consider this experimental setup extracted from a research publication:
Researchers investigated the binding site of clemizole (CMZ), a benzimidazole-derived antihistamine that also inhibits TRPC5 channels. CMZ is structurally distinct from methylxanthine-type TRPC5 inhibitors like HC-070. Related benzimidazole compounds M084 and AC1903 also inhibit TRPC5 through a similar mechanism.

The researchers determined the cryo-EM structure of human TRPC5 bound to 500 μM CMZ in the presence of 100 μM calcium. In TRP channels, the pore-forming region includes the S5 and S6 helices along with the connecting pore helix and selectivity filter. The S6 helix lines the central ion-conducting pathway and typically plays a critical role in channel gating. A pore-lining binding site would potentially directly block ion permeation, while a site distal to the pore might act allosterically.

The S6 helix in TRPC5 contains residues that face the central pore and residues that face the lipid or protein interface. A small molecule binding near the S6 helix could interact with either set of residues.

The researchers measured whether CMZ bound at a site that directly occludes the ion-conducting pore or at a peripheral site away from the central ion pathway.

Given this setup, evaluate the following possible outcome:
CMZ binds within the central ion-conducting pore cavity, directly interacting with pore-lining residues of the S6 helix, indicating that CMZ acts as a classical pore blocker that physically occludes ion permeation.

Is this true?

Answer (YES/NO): NO